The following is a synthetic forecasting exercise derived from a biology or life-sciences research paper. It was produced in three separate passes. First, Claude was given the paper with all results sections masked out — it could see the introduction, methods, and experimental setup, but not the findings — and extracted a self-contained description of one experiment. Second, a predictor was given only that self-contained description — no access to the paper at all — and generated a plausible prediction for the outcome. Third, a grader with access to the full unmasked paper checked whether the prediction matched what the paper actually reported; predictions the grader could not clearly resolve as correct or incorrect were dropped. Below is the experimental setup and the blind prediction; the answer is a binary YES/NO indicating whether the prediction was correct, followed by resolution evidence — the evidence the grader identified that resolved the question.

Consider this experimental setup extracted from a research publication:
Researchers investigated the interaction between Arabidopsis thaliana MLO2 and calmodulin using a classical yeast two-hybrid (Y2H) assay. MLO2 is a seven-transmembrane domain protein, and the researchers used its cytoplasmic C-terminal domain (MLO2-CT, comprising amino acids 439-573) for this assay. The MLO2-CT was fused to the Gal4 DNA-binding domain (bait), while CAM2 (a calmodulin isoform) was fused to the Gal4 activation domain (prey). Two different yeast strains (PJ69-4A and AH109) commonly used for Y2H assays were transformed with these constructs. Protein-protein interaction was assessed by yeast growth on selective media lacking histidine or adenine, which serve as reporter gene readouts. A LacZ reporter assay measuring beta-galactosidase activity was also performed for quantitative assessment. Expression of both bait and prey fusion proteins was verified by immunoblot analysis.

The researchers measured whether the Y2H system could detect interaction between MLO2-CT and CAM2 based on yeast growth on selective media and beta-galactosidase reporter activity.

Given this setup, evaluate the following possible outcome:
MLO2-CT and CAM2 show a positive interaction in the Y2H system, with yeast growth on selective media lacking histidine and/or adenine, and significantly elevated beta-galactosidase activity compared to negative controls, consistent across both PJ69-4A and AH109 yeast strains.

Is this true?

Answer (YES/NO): NO